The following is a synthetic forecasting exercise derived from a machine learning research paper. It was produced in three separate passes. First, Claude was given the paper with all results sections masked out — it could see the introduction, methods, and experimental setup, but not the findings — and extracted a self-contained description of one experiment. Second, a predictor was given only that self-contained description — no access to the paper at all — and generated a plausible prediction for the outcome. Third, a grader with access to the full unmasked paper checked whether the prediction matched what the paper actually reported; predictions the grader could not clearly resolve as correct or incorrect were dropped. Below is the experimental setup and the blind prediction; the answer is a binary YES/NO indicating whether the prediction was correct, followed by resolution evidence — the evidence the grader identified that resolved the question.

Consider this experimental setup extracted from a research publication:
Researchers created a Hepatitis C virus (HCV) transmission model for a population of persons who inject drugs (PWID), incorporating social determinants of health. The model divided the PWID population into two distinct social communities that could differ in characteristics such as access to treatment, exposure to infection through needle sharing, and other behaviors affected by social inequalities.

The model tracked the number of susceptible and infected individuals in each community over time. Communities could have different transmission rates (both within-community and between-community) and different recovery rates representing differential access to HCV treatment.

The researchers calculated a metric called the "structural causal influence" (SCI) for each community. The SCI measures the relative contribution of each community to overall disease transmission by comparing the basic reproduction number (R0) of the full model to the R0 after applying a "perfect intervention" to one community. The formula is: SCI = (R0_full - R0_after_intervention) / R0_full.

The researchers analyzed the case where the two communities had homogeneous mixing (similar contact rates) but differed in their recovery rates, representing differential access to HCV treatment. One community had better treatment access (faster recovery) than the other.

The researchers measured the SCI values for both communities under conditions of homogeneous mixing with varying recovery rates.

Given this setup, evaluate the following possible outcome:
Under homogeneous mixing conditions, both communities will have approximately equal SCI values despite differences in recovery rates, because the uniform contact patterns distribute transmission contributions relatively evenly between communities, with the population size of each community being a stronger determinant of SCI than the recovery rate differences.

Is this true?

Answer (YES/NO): NO